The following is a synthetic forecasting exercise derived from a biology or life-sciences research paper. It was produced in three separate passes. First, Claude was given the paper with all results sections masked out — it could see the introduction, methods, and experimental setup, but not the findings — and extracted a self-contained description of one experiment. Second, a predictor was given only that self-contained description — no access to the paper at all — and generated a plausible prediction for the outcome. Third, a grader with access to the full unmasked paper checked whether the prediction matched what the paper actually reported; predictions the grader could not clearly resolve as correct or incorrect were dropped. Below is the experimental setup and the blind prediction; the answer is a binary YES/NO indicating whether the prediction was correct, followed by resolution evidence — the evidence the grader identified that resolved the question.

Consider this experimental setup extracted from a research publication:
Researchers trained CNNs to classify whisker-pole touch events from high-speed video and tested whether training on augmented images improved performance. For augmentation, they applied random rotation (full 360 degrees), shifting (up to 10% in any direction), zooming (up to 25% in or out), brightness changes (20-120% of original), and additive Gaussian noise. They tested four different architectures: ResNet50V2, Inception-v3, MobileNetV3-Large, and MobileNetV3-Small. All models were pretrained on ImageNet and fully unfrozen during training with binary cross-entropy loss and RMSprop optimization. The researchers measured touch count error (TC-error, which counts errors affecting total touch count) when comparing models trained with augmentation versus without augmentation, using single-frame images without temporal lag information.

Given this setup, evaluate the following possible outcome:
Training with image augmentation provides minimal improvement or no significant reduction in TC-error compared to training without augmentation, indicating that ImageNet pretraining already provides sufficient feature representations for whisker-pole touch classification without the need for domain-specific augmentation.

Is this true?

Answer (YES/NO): NO